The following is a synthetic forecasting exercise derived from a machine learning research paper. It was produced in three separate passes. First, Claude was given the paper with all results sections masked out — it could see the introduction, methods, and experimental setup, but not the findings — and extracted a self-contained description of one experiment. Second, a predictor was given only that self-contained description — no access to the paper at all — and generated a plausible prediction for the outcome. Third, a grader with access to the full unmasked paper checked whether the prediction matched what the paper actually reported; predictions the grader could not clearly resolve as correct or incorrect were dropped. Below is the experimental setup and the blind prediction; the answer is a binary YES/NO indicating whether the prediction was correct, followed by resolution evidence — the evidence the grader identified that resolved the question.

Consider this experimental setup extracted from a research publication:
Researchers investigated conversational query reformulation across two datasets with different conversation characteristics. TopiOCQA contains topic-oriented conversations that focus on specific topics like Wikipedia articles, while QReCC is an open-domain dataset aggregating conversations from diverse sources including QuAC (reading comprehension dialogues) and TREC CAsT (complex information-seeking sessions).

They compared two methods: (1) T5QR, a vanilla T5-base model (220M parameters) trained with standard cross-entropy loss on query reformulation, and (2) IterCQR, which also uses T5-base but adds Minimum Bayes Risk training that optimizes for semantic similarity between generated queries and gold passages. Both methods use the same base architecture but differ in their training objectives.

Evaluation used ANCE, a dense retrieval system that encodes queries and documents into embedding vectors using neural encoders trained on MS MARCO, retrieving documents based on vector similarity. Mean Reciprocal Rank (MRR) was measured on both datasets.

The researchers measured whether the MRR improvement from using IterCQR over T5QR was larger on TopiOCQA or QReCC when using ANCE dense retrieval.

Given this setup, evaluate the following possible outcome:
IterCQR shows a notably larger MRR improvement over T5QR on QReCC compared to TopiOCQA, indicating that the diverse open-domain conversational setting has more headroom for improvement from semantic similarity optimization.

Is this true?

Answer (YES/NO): YES